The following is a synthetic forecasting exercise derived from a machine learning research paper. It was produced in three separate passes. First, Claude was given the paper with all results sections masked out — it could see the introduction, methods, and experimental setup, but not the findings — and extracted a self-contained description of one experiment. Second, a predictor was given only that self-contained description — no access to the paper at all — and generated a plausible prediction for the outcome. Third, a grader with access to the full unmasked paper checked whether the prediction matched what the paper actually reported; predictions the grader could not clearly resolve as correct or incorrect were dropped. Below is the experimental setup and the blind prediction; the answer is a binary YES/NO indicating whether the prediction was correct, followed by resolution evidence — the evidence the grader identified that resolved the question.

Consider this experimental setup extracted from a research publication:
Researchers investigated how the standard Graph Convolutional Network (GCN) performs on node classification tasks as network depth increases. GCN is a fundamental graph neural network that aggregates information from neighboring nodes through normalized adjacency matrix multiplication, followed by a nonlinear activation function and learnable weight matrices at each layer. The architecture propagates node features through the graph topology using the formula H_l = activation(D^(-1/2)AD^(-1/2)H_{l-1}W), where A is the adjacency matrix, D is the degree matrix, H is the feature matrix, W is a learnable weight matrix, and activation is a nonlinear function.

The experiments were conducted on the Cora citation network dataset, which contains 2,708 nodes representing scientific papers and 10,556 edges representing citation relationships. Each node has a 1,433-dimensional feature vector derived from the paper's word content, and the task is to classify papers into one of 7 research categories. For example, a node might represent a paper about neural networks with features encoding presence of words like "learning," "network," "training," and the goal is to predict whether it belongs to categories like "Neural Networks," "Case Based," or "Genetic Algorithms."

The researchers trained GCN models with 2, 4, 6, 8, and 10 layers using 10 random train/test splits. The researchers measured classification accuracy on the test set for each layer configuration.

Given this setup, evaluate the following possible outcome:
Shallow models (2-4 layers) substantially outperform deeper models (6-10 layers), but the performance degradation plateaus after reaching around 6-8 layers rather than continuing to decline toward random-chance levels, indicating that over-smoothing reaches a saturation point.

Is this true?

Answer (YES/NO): NO